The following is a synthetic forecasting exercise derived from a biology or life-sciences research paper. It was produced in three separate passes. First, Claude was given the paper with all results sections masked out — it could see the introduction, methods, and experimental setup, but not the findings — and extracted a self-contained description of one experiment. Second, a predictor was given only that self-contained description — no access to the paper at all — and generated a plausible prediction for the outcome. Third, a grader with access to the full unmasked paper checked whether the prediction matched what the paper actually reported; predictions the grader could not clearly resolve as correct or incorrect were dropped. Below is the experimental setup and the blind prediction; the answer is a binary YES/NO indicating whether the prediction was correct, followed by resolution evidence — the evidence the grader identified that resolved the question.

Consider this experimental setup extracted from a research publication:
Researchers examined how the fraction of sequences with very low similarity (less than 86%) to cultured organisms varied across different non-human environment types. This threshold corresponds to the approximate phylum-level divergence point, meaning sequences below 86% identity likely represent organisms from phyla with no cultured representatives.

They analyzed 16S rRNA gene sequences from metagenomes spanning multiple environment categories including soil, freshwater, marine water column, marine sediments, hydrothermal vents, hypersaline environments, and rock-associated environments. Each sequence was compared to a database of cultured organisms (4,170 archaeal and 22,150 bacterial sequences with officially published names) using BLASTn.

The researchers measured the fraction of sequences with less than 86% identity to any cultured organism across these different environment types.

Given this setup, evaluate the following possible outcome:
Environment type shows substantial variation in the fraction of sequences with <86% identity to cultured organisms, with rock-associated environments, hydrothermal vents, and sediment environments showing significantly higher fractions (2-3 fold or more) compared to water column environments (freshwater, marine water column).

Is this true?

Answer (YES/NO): NO